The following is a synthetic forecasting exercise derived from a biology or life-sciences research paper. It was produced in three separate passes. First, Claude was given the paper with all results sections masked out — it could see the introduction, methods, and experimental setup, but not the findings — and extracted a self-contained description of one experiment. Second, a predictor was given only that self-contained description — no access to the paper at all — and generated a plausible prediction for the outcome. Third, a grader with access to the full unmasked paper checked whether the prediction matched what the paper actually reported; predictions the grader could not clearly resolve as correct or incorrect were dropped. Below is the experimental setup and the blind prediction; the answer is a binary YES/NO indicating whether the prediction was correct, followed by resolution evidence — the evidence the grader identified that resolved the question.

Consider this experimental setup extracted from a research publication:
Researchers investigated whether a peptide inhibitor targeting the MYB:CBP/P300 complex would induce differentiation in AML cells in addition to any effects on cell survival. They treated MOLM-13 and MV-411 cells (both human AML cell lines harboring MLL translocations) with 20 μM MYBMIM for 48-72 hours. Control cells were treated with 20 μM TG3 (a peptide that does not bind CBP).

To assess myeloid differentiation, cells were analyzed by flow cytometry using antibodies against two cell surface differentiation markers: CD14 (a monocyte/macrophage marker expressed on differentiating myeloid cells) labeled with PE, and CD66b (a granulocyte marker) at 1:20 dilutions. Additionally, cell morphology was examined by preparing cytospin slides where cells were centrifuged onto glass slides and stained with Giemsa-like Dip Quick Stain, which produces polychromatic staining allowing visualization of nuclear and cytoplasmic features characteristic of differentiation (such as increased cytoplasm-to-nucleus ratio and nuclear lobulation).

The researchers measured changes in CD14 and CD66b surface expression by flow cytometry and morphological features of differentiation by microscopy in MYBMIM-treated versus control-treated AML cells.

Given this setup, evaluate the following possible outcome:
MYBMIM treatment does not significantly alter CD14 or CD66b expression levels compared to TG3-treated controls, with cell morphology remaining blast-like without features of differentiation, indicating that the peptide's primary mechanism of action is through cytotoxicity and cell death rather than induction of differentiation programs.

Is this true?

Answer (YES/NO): YES